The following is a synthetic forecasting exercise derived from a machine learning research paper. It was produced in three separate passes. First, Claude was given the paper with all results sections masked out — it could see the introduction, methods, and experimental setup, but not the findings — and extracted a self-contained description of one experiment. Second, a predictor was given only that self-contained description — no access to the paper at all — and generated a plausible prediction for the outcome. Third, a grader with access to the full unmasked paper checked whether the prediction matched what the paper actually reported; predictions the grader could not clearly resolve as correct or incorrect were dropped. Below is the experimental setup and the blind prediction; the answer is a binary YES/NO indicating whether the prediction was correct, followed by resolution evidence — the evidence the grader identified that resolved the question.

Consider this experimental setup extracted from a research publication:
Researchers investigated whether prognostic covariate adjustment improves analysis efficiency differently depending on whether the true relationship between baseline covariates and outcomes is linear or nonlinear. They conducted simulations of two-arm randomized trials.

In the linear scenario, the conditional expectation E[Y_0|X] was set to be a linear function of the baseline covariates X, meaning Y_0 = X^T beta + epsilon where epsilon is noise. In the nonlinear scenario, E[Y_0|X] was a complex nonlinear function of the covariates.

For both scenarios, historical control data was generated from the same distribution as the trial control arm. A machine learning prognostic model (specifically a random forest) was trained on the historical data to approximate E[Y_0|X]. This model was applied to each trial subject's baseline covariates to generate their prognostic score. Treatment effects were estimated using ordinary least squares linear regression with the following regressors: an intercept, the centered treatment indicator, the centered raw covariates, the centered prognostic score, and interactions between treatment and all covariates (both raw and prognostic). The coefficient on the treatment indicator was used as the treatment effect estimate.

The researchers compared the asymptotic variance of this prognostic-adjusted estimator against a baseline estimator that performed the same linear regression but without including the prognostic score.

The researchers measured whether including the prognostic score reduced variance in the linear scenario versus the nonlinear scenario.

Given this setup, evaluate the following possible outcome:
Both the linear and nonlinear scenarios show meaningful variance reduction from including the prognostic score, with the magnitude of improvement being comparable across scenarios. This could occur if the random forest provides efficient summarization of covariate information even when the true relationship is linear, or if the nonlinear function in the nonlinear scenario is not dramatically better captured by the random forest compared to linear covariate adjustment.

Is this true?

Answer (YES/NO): NO